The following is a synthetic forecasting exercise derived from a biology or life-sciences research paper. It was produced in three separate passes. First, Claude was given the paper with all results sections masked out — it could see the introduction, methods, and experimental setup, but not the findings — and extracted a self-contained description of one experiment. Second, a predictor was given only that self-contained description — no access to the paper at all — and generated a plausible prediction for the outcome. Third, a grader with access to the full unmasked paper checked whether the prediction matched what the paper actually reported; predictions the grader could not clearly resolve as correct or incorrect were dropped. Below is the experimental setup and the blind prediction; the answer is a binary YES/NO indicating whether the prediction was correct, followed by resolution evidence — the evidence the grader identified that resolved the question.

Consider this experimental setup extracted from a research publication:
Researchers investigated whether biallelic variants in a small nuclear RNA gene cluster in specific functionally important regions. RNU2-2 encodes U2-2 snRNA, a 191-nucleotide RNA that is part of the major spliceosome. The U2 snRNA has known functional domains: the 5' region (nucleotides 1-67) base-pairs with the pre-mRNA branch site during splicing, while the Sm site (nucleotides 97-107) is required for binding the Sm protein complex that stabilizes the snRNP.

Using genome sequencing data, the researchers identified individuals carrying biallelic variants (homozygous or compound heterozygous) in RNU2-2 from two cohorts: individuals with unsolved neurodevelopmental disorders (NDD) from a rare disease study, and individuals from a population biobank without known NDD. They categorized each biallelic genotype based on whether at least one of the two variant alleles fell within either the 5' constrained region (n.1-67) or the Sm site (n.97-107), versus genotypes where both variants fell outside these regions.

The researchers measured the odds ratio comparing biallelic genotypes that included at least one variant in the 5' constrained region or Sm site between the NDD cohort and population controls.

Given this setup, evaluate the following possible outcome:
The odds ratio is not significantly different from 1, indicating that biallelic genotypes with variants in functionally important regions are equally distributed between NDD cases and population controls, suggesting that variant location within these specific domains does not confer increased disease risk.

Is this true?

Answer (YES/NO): NO